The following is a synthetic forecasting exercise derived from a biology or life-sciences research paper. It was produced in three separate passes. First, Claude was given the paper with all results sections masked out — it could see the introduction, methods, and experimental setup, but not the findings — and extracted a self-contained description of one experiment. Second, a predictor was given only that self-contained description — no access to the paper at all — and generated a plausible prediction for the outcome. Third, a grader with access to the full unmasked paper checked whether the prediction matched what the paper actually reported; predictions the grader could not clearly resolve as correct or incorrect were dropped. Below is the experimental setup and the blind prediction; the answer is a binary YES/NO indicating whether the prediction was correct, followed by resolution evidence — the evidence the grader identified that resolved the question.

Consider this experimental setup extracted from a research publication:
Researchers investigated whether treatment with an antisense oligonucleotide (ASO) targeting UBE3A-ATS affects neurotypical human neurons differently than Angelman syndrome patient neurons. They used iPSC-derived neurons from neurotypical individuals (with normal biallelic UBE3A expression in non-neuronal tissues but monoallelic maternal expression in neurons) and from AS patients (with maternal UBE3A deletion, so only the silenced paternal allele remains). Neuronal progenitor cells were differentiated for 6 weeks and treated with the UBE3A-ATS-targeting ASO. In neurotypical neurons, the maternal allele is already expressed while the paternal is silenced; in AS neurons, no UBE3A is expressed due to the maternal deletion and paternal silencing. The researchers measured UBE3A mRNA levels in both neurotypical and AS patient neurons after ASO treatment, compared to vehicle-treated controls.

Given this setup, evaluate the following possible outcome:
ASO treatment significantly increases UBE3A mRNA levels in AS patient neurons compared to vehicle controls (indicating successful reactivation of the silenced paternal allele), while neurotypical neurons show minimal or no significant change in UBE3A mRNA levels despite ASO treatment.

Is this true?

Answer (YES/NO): NO